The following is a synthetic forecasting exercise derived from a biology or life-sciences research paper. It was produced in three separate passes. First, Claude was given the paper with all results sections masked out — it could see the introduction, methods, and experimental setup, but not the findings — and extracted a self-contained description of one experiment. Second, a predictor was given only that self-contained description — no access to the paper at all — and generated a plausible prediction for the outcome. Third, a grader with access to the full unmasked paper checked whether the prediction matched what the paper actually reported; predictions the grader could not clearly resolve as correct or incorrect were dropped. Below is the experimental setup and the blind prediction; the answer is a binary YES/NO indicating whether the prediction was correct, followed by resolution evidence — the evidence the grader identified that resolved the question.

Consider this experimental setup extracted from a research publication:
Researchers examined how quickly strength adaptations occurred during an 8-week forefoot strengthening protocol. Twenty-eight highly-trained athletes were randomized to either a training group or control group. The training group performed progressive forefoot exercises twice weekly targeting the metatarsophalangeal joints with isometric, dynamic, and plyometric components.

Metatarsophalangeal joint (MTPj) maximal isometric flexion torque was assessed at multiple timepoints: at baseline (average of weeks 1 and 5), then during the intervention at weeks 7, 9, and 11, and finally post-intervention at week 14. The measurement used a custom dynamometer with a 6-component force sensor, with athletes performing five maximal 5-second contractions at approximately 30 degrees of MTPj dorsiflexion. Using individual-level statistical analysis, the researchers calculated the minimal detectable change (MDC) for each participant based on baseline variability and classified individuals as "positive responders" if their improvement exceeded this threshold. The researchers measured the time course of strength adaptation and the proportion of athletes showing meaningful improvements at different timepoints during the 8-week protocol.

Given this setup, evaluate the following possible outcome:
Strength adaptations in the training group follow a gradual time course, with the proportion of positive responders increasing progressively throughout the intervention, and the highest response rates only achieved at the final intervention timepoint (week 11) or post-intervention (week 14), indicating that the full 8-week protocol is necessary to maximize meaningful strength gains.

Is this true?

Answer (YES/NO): NO